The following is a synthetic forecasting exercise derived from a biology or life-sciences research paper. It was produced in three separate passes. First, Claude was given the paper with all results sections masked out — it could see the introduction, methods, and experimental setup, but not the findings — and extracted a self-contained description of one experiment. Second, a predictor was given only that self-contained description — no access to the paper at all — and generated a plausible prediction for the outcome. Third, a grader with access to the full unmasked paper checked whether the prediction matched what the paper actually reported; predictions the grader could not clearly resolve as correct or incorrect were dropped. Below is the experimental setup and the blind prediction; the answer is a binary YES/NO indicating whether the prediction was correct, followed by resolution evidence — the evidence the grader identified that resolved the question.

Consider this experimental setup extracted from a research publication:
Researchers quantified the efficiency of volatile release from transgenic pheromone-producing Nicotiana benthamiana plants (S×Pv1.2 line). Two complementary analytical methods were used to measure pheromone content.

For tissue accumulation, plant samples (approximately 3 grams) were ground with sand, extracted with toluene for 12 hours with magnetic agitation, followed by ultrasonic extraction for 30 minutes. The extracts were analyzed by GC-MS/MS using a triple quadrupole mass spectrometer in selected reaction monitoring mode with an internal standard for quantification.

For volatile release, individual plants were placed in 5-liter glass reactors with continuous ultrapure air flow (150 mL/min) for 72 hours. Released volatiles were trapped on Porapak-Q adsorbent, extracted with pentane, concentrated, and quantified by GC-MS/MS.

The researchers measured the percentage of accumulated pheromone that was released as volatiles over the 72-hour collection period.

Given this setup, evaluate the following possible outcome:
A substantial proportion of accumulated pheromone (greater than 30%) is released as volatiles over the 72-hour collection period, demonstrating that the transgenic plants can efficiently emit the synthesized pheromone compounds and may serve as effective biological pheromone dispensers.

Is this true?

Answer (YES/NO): NO